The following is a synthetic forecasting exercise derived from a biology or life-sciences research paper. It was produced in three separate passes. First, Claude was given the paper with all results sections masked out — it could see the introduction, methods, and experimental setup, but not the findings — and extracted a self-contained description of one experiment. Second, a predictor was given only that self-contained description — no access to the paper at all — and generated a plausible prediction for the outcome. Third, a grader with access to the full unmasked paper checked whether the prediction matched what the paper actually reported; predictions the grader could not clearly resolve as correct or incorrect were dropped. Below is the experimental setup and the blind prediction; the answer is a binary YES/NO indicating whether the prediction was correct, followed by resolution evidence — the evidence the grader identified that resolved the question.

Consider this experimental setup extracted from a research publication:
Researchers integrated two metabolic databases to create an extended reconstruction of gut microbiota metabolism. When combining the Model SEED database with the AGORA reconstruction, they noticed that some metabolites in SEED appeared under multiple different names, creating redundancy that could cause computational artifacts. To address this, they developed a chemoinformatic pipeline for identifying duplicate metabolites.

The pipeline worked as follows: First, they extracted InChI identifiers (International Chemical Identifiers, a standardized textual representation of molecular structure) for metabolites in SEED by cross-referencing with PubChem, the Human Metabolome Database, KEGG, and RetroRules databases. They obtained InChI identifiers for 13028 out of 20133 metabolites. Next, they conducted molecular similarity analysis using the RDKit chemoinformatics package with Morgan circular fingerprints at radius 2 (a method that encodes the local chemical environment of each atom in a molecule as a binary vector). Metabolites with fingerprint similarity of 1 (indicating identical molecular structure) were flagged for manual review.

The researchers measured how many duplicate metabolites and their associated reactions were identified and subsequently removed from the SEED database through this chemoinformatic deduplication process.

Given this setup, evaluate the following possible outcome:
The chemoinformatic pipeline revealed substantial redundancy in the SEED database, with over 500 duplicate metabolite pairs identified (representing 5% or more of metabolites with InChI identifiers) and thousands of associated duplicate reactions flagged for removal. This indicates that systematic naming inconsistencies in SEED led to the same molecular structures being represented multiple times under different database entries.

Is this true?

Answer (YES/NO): NO